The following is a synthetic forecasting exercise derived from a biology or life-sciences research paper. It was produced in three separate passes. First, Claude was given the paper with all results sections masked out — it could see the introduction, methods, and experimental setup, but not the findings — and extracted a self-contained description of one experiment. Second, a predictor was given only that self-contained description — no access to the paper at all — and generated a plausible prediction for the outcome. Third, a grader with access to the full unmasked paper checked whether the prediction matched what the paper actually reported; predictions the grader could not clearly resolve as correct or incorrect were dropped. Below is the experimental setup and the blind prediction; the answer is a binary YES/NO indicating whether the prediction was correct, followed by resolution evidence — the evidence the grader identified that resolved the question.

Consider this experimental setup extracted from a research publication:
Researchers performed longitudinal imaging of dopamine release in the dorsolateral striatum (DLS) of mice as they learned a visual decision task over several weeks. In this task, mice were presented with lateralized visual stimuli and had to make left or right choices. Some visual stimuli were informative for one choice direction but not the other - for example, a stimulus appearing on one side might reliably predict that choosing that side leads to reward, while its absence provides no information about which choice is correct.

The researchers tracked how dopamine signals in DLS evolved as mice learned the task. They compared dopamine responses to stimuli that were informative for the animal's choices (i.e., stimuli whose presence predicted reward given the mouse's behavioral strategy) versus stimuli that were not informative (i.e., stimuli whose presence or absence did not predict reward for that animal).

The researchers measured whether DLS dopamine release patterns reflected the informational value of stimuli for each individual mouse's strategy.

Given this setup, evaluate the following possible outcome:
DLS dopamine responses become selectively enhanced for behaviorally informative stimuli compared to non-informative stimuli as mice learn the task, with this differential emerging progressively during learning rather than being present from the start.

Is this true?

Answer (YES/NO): YES